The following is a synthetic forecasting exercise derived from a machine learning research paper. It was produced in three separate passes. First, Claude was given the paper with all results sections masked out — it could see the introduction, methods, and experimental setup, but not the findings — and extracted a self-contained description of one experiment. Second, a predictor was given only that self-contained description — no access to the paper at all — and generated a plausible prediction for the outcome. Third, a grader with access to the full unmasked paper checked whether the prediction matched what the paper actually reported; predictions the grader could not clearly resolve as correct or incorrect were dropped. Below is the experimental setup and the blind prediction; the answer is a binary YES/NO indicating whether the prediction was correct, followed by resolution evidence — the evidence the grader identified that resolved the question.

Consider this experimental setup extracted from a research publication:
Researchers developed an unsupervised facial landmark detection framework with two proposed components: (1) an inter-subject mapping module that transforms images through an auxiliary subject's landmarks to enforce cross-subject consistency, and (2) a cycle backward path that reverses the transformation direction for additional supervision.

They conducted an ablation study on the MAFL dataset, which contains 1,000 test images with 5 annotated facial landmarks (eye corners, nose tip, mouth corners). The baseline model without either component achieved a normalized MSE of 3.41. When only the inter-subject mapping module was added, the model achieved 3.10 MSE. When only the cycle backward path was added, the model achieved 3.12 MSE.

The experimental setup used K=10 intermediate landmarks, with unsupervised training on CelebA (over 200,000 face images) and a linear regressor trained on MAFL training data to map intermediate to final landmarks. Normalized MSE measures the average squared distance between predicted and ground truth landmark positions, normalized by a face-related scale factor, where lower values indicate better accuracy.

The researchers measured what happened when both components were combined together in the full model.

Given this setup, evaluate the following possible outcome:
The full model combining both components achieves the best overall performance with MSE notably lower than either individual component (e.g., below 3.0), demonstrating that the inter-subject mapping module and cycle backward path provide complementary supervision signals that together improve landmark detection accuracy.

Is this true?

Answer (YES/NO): NO